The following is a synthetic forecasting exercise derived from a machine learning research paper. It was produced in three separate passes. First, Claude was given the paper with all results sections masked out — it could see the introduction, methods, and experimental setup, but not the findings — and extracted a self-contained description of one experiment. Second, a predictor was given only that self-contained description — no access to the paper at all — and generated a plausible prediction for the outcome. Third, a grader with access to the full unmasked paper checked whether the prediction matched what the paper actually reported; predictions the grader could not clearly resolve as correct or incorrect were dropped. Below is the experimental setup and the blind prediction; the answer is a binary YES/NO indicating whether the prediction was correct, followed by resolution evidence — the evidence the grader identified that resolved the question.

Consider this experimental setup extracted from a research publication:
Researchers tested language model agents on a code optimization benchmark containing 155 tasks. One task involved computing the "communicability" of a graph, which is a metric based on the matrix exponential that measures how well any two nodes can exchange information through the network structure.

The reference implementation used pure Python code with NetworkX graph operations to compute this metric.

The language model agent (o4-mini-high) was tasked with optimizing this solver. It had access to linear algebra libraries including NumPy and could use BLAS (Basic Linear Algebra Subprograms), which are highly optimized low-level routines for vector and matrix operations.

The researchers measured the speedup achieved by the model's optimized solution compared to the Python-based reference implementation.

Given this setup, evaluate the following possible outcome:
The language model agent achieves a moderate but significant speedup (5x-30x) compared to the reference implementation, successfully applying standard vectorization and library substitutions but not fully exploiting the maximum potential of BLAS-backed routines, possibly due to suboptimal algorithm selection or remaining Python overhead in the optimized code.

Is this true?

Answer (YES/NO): NO